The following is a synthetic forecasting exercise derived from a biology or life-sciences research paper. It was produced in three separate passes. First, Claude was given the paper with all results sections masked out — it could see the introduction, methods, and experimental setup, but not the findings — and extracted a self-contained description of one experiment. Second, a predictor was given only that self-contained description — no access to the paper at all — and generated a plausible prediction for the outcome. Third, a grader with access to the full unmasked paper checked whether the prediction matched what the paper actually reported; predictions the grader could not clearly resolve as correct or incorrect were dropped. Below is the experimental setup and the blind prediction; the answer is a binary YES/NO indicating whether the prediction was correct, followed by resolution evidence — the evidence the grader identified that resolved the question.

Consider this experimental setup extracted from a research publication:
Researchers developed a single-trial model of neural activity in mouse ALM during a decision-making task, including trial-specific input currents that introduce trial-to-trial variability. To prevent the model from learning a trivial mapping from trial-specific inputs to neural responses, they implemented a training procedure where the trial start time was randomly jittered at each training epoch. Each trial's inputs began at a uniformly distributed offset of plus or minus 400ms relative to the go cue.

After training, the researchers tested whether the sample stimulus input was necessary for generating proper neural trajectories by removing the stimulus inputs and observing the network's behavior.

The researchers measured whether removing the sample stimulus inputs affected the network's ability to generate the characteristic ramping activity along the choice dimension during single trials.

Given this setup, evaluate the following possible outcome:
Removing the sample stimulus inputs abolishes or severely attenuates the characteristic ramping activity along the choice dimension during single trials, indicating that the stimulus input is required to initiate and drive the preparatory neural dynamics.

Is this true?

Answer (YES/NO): YES